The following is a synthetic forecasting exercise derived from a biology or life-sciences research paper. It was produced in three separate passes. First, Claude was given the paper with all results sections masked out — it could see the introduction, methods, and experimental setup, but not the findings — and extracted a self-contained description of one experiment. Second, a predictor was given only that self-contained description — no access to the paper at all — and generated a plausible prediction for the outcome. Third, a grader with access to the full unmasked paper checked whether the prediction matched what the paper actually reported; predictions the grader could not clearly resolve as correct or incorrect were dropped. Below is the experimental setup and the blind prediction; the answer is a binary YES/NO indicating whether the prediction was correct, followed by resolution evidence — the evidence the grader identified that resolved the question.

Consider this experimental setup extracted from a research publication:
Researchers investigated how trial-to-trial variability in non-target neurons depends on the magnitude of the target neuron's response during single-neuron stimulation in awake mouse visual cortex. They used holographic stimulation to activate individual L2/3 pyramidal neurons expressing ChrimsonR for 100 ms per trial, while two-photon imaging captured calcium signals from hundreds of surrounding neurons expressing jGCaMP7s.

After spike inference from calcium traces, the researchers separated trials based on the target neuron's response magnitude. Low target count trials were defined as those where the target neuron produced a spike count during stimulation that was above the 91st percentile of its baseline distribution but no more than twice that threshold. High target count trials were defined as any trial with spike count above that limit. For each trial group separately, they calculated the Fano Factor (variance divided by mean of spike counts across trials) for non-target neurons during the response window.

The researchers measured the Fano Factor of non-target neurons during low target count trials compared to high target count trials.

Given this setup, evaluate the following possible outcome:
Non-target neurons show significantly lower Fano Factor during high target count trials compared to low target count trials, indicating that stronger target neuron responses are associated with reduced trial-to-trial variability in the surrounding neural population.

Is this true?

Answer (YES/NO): NO